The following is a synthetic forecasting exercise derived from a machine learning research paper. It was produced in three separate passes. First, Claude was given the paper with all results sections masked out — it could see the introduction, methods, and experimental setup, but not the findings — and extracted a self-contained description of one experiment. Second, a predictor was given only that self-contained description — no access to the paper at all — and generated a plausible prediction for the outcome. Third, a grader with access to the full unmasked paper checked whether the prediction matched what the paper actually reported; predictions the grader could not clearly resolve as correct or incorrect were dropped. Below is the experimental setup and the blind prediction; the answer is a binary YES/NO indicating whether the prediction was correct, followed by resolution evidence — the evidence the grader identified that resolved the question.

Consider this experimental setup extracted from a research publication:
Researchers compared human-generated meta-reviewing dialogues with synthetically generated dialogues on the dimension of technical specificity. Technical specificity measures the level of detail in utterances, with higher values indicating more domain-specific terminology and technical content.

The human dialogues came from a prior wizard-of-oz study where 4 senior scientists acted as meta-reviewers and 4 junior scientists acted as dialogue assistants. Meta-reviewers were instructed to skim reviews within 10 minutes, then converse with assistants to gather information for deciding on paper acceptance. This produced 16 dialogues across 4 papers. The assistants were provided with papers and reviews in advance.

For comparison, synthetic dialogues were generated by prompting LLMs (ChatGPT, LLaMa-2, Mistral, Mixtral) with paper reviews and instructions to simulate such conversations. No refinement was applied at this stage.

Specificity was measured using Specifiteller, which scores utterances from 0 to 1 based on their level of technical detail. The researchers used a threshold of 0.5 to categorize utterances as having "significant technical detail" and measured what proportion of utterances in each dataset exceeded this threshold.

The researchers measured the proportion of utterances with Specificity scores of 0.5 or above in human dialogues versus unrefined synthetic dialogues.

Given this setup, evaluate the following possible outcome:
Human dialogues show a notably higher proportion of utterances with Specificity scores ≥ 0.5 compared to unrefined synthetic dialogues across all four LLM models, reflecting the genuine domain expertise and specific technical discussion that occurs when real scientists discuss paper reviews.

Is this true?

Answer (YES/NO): YES